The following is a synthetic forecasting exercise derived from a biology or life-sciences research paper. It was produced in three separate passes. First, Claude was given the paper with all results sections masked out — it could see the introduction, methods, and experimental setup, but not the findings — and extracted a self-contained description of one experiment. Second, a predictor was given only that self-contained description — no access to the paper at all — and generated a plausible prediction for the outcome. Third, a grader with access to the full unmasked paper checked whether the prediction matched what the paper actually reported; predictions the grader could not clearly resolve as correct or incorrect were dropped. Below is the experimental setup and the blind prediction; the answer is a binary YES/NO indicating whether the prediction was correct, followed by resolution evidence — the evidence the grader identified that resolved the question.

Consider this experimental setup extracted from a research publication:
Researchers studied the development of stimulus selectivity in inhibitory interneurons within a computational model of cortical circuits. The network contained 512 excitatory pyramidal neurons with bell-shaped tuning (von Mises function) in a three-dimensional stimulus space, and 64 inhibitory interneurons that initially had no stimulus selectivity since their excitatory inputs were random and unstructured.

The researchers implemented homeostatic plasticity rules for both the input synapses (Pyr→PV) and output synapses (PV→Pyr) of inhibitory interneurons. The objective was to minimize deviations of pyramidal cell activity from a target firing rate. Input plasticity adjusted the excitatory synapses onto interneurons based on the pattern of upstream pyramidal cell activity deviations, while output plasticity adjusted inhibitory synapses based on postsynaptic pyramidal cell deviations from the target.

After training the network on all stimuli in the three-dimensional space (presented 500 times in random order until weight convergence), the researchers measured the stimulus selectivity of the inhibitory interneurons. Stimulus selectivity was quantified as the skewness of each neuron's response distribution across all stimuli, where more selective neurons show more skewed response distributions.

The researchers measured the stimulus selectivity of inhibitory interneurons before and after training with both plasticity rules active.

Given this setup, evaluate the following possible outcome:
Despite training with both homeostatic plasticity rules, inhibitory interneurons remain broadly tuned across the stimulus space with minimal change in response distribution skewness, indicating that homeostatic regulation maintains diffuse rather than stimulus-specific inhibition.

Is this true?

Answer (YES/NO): NO